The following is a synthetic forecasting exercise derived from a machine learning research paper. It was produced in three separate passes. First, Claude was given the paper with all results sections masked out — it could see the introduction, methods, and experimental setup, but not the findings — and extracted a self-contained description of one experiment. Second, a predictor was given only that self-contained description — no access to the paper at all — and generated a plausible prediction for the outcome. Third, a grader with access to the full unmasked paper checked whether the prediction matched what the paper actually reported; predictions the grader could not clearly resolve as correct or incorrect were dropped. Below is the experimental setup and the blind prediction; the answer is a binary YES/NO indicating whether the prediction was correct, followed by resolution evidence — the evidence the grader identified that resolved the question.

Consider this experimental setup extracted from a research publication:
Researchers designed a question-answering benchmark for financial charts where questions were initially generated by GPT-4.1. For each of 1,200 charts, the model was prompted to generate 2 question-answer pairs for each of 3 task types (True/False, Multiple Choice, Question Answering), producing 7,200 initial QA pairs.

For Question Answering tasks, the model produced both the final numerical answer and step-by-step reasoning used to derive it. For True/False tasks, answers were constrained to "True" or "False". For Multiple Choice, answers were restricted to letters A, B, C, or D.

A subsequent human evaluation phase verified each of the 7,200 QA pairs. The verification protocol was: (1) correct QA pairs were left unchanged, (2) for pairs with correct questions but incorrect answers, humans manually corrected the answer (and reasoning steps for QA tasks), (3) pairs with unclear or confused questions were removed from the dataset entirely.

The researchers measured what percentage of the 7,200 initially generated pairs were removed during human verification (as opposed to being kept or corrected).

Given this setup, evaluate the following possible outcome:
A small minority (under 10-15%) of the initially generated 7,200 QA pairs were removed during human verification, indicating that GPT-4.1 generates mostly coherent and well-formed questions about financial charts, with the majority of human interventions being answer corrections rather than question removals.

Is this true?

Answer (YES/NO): YES